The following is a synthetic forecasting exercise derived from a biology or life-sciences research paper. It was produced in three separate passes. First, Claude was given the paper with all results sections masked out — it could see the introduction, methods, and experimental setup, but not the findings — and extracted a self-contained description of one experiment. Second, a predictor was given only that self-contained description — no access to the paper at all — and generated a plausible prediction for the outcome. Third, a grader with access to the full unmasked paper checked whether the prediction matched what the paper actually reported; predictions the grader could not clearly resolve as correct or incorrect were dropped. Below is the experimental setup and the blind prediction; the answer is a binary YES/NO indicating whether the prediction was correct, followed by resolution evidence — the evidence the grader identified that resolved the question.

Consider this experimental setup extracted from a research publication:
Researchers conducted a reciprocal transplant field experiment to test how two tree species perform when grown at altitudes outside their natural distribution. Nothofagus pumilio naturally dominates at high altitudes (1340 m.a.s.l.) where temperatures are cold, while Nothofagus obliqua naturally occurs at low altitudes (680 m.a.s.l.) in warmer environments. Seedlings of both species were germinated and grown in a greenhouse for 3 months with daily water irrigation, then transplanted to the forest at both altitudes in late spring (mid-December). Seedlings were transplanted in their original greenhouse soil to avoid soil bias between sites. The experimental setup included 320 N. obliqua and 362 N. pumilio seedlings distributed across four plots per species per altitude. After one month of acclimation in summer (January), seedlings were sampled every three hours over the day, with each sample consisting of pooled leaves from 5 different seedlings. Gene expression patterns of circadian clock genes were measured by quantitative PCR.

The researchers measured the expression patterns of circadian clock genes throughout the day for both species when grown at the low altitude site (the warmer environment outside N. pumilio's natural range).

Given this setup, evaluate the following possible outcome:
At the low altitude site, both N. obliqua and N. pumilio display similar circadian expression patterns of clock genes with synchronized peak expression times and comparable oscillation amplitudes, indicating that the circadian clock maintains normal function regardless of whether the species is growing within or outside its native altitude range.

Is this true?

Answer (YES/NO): NO